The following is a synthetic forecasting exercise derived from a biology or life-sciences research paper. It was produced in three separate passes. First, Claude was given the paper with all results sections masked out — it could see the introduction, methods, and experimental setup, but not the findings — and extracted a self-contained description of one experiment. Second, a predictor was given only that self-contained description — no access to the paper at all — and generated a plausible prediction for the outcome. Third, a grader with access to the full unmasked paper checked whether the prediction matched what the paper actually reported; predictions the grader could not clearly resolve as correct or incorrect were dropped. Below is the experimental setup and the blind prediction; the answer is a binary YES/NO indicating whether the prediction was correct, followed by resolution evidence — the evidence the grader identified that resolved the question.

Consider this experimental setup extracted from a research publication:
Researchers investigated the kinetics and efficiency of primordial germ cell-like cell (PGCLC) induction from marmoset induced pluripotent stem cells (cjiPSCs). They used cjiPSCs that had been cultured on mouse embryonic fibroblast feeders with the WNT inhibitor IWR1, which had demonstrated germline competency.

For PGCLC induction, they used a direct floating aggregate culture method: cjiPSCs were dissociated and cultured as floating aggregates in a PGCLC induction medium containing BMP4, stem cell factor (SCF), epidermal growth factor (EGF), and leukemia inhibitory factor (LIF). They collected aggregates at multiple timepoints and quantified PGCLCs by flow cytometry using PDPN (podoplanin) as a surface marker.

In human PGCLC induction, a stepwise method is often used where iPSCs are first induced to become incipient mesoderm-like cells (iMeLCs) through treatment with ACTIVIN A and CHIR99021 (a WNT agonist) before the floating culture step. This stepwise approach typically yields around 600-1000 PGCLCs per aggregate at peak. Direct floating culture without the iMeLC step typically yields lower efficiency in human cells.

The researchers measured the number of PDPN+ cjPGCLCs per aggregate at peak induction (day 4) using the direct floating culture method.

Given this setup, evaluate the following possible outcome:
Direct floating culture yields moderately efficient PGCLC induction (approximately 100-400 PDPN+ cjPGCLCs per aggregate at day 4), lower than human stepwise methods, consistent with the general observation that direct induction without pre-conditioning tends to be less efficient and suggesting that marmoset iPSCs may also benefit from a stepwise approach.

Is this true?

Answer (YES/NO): NO